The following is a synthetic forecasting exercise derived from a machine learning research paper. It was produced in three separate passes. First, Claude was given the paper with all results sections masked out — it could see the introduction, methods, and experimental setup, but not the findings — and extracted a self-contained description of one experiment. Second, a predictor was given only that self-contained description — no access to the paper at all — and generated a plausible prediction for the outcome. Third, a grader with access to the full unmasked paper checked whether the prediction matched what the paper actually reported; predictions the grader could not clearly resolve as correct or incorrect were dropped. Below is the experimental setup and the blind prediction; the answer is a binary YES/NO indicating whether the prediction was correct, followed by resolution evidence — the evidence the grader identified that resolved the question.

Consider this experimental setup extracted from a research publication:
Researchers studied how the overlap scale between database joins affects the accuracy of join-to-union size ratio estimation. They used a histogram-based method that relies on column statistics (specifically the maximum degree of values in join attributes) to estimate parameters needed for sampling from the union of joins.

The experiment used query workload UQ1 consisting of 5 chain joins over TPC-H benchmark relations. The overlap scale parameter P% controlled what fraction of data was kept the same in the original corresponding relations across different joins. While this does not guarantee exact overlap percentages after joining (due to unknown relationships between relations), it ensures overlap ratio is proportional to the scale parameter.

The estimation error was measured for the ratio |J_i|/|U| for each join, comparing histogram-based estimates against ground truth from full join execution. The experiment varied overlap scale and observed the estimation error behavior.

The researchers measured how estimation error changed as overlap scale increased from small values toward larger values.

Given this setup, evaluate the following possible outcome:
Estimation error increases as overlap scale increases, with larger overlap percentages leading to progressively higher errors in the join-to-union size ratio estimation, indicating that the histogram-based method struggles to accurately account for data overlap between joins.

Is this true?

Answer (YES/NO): NO